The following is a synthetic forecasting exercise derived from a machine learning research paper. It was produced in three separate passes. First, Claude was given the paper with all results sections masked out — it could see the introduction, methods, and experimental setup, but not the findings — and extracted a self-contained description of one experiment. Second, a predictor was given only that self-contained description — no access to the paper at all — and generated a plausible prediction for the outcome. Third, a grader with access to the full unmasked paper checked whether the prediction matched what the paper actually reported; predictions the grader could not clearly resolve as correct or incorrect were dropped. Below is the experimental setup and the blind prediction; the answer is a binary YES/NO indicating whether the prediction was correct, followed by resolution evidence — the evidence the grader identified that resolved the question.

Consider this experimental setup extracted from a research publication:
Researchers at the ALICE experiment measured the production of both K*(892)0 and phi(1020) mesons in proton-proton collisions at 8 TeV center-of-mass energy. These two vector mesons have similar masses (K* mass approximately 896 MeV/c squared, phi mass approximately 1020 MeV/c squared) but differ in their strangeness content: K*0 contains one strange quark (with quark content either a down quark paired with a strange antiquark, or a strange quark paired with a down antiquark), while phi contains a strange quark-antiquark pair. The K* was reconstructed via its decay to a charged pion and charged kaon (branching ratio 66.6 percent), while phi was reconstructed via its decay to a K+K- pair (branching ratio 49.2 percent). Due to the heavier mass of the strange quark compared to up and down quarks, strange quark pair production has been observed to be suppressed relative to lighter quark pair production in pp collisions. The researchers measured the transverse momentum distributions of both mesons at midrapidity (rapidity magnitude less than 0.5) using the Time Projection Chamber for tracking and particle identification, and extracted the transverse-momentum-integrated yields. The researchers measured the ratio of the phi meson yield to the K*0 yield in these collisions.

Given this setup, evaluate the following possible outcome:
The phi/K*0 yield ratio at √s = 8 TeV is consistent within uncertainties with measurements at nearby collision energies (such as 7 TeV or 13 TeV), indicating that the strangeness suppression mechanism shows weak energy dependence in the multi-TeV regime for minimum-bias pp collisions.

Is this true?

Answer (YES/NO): YES